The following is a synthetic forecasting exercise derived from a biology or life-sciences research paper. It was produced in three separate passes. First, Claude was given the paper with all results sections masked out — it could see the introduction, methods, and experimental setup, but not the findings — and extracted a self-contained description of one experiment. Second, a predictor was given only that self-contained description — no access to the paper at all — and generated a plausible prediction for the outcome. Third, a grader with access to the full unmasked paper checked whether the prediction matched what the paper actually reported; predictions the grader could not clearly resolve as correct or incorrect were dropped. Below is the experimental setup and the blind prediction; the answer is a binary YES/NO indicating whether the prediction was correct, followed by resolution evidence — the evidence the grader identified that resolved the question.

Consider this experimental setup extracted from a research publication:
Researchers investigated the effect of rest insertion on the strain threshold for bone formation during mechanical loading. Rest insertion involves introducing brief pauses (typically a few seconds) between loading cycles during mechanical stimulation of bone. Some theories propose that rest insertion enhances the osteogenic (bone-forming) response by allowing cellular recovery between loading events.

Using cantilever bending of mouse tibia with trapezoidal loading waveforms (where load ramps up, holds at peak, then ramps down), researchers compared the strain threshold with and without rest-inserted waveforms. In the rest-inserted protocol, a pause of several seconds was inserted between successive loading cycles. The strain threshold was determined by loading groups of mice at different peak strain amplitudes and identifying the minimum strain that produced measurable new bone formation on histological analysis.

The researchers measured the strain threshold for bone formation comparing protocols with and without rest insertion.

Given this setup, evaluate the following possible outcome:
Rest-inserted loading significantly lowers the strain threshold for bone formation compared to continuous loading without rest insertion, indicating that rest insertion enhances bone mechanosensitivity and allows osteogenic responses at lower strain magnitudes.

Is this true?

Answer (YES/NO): YES